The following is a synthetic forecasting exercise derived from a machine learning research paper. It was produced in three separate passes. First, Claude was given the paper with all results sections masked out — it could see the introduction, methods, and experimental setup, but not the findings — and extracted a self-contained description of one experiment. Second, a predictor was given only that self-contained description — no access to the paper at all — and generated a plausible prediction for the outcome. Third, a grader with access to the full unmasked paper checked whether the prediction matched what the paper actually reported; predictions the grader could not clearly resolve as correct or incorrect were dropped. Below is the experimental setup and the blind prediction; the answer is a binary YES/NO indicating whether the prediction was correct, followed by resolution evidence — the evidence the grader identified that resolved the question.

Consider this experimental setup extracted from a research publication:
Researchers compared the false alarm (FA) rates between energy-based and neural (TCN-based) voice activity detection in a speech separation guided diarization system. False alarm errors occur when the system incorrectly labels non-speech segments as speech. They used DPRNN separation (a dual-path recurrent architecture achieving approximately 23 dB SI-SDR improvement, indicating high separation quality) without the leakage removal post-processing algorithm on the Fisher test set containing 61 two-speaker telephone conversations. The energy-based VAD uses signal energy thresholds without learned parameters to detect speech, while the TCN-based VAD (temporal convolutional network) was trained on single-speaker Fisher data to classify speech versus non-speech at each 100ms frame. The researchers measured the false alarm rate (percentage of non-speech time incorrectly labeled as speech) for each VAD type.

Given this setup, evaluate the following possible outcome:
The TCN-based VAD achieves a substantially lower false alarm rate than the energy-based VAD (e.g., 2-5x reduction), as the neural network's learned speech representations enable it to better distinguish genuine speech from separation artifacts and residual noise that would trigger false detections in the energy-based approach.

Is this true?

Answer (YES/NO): NO